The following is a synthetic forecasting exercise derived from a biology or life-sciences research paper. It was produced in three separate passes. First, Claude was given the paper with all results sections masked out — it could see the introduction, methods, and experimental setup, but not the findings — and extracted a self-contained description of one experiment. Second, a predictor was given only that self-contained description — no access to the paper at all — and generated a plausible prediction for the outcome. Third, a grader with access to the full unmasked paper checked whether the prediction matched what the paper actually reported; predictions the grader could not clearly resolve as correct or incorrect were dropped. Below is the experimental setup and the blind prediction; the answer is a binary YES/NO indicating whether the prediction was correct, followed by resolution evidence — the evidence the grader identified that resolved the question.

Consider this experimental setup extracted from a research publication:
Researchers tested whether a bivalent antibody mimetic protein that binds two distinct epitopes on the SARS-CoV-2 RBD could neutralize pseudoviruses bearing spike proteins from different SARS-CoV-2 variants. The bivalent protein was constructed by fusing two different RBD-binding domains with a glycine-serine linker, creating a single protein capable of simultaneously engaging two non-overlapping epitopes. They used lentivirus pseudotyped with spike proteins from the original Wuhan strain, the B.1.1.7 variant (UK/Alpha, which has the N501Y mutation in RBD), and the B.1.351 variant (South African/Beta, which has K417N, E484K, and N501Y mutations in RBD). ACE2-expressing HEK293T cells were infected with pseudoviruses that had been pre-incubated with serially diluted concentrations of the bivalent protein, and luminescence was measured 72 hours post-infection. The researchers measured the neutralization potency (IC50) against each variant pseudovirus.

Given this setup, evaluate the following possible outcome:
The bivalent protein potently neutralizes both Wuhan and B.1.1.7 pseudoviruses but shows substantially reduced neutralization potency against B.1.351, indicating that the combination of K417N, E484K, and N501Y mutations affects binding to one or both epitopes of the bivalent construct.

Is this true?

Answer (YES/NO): YES